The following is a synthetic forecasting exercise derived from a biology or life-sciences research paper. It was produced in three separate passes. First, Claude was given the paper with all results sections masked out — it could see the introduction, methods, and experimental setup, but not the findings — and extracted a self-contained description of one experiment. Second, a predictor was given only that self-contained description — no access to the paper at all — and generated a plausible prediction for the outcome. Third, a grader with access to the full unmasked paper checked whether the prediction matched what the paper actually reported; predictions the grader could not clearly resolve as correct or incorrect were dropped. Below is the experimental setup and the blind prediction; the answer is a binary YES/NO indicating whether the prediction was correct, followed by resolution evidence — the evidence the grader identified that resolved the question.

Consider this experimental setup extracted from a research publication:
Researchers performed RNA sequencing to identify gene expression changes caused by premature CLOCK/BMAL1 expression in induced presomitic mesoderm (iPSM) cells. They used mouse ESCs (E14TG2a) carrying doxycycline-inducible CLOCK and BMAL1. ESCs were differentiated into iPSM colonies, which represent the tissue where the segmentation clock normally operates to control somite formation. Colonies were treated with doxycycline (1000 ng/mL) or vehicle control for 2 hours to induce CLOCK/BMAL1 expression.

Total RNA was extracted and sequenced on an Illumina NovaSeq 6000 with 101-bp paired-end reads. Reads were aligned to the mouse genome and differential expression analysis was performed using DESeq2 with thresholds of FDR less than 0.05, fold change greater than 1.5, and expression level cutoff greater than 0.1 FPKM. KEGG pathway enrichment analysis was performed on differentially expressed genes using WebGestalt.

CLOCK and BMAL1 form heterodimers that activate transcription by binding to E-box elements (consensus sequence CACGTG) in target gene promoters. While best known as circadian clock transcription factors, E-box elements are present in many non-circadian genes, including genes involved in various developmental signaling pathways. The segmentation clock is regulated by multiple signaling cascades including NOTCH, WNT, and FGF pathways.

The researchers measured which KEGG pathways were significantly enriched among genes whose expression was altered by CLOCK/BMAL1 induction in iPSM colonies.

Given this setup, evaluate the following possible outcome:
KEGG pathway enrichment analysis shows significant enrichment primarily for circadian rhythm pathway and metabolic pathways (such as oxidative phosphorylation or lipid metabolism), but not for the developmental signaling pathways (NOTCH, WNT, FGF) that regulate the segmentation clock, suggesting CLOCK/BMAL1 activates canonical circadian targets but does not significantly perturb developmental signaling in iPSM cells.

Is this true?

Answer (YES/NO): NO